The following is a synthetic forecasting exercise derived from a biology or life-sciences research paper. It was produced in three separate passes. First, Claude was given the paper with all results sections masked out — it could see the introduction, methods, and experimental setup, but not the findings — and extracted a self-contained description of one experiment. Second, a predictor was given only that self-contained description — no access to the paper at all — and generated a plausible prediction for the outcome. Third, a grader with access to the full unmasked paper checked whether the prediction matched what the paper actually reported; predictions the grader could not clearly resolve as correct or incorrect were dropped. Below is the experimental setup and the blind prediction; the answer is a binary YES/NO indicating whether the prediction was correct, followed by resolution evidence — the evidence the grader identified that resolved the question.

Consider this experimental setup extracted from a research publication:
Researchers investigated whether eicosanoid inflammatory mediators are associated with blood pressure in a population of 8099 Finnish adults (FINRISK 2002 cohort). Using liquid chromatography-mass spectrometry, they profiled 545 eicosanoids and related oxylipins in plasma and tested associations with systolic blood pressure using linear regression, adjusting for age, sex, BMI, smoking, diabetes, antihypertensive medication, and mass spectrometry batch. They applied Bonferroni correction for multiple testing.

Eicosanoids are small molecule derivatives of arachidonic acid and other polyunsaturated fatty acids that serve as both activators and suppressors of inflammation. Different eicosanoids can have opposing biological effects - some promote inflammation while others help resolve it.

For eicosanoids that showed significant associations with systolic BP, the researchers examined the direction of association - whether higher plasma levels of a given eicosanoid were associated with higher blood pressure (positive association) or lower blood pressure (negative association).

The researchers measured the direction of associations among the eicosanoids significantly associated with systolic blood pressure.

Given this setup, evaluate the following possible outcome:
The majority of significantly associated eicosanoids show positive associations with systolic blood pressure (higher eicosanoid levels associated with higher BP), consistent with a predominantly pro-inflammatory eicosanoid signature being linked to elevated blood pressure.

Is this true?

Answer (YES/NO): YES